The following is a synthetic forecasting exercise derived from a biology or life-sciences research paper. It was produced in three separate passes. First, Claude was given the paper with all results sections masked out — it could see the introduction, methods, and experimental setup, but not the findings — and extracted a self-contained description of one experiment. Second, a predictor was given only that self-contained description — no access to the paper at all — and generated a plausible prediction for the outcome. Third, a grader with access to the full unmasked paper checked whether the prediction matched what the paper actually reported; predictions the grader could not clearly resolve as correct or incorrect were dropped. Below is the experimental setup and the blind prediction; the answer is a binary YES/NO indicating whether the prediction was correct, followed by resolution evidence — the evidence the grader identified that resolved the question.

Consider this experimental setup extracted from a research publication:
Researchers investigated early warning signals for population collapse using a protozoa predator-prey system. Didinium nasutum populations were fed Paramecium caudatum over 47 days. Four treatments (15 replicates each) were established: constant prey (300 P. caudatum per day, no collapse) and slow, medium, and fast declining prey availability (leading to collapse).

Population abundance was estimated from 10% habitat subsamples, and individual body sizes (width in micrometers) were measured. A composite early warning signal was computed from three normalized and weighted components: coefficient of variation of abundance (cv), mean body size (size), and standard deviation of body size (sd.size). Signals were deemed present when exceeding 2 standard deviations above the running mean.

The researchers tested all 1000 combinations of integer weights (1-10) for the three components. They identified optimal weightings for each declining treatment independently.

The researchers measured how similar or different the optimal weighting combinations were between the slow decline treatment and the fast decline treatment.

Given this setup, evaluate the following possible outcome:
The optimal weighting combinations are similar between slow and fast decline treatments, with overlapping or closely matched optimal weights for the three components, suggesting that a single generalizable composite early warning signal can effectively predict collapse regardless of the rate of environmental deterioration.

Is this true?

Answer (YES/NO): NO